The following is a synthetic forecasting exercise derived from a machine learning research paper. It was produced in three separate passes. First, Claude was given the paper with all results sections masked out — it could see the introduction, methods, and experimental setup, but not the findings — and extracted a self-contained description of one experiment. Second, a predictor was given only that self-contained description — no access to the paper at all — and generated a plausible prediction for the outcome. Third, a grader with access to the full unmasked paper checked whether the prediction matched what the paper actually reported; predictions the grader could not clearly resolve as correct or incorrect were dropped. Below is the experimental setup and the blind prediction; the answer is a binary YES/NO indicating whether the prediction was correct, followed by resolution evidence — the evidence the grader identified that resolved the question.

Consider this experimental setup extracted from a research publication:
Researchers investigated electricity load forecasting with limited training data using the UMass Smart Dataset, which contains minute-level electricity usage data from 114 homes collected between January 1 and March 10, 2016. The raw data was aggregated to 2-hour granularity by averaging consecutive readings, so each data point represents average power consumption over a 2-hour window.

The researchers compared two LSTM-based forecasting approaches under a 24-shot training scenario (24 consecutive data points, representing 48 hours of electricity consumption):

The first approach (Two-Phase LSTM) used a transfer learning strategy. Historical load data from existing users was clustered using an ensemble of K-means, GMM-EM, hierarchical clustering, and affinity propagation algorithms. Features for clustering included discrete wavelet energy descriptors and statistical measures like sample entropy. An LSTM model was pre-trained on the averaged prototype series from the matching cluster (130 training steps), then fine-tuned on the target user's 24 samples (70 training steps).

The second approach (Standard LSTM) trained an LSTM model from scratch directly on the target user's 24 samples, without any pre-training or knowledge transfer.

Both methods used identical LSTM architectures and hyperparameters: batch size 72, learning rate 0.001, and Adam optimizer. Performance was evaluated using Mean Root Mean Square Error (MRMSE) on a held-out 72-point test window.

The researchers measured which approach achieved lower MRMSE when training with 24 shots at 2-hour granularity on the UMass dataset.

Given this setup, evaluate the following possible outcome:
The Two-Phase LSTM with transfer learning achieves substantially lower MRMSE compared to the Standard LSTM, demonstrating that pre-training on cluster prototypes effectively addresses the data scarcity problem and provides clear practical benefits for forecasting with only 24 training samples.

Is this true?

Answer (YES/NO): NO